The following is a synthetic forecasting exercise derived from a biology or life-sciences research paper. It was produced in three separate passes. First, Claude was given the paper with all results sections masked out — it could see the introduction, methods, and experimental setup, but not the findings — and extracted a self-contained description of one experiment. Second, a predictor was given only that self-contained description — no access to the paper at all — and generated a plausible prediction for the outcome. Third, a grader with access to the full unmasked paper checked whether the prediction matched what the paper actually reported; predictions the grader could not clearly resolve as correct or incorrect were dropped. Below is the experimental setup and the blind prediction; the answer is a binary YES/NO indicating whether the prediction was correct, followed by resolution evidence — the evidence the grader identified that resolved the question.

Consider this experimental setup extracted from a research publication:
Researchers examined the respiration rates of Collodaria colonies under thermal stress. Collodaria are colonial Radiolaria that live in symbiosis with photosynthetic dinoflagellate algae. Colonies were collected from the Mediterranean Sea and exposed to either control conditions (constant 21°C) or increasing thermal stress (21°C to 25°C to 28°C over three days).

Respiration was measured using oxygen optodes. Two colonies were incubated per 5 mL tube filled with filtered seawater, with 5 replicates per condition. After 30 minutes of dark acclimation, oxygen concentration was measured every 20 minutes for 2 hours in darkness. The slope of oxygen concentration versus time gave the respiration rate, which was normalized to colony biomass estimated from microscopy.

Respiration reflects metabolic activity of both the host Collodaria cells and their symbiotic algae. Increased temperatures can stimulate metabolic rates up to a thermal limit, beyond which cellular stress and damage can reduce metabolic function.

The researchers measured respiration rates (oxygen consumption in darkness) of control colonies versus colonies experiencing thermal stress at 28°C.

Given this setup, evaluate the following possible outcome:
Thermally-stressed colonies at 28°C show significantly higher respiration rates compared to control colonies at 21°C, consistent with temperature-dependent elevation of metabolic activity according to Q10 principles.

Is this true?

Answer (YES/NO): NO